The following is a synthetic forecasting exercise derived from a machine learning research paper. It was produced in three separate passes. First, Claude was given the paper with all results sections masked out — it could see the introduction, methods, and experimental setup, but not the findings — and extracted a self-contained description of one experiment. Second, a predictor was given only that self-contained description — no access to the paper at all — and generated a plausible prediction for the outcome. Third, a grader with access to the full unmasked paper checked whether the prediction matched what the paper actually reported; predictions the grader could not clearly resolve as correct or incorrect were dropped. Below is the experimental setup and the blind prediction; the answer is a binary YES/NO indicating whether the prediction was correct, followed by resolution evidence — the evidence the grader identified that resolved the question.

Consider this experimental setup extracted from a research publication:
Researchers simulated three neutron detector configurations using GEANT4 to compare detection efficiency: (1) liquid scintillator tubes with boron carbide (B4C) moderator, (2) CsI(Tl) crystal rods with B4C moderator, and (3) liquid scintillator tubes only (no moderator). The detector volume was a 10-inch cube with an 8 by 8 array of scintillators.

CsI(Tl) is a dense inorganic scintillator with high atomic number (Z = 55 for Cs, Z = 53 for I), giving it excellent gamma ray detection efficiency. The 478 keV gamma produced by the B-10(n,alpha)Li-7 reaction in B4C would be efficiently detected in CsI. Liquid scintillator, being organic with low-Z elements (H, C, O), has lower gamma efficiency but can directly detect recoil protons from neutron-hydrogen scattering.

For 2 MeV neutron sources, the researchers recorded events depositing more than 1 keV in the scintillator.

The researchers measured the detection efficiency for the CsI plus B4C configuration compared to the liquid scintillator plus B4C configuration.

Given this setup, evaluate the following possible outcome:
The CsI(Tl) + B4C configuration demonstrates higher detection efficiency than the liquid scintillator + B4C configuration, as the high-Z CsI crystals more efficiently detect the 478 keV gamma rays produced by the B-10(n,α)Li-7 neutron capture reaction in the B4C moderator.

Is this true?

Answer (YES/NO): NO